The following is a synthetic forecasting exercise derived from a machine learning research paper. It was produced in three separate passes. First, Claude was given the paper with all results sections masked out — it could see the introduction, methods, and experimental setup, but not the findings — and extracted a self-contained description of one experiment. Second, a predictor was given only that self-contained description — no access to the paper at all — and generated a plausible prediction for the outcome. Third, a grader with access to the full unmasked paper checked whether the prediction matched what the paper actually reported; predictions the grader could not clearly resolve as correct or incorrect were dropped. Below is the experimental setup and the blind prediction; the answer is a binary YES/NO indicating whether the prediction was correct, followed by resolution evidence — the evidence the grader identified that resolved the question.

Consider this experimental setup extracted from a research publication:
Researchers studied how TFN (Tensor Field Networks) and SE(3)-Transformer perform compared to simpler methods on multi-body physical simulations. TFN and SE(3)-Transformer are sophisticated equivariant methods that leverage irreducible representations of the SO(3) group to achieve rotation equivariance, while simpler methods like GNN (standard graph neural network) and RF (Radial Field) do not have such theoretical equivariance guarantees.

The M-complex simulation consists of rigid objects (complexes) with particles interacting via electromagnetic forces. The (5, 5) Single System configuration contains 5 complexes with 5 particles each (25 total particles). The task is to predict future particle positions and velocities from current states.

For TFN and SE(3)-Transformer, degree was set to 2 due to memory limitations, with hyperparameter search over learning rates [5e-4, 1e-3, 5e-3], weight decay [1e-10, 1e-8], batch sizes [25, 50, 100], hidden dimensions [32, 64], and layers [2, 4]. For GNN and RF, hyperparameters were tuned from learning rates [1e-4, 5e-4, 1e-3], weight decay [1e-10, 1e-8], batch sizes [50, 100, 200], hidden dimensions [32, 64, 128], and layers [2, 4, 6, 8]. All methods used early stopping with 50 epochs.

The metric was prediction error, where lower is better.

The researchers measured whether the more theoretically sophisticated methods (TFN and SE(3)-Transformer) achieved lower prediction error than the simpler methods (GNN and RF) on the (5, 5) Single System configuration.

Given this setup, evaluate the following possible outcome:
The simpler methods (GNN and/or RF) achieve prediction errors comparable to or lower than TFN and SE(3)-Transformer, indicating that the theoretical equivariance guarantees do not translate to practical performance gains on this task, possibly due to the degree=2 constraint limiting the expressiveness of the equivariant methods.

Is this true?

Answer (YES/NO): YES